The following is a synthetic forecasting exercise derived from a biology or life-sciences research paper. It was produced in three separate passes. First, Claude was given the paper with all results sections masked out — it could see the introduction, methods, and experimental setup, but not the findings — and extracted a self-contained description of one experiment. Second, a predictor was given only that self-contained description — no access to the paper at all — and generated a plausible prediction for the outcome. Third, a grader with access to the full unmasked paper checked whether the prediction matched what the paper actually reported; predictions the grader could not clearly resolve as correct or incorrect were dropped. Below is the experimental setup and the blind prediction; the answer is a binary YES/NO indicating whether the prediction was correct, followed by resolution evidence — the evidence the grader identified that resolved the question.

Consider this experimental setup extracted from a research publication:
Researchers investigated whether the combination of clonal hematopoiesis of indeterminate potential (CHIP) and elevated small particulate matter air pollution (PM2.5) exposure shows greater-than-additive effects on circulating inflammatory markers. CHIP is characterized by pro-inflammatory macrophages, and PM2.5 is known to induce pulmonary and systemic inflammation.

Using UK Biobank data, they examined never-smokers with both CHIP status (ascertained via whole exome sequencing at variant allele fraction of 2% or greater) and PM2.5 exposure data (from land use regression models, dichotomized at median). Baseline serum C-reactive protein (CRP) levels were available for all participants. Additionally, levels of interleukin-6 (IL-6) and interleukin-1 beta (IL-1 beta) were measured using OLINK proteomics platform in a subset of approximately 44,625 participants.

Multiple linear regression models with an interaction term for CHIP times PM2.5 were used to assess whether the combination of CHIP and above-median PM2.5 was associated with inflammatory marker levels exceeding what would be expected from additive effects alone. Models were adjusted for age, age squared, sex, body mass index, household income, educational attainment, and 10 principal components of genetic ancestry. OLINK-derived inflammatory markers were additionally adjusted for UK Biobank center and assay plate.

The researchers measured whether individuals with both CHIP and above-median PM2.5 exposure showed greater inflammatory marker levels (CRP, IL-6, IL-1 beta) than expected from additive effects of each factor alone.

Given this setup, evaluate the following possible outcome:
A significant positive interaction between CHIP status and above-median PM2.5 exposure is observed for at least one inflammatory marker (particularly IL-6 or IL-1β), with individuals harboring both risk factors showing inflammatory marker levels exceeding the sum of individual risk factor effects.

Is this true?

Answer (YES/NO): YES